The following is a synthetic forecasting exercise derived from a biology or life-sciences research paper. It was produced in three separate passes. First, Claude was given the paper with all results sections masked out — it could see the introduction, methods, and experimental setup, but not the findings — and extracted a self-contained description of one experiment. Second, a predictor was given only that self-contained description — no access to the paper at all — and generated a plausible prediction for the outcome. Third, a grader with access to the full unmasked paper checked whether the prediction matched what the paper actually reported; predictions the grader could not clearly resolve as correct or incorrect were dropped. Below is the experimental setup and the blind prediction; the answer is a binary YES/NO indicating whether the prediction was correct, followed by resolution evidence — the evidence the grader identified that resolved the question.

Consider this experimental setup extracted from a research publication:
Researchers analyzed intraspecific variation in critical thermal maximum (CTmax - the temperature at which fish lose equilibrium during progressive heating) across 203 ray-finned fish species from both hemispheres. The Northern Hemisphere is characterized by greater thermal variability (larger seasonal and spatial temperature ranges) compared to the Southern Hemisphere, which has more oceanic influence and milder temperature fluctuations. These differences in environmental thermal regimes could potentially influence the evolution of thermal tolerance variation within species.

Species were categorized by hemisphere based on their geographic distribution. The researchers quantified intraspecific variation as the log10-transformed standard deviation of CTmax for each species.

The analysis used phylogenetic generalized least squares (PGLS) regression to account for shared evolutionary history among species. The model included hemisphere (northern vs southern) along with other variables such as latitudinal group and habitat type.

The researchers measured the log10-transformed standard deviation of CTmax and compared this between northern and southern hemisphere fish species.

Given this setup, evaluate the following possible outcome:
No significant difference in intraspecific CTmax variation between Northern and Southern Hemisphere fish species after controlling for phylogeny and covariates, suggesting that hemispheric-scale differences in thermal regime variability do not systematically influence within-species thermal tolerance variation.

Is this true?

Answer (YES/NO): NO